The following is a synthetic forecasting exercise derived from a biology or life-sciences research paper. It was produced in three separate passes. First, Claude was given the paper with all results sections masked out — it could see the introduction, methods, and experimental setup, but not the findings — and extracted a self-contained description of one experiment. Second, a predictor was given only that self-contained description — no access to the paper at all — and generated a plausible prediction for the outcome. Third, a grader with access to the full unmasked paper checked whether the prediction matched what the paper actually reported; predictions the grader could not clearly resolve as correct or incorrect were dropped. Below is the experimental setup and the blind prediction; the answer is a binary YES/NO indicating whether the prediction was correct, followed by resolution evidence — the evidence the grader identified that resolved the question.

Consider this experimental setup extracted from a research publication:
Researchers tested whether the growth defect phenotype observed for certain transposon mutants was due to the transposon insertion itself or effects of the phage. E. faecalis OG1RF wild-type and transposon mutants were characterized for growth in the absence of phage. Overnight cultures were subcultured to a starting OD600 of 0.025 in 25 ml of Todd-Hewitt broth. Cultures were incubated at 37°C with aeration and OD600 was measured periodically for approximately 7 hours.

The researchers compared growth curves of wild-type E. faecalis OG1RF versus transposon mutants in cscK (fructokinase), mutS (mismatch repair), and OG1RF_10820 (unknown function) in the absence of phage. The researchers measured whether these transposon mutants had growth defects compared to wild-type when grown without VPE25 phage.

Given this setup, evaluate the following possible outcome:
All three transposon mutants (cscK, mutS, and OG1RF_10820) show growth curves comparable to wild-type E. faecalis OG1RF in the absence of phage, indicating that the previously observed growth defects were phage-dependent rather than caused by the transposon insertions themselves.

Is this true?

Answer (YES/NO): YES